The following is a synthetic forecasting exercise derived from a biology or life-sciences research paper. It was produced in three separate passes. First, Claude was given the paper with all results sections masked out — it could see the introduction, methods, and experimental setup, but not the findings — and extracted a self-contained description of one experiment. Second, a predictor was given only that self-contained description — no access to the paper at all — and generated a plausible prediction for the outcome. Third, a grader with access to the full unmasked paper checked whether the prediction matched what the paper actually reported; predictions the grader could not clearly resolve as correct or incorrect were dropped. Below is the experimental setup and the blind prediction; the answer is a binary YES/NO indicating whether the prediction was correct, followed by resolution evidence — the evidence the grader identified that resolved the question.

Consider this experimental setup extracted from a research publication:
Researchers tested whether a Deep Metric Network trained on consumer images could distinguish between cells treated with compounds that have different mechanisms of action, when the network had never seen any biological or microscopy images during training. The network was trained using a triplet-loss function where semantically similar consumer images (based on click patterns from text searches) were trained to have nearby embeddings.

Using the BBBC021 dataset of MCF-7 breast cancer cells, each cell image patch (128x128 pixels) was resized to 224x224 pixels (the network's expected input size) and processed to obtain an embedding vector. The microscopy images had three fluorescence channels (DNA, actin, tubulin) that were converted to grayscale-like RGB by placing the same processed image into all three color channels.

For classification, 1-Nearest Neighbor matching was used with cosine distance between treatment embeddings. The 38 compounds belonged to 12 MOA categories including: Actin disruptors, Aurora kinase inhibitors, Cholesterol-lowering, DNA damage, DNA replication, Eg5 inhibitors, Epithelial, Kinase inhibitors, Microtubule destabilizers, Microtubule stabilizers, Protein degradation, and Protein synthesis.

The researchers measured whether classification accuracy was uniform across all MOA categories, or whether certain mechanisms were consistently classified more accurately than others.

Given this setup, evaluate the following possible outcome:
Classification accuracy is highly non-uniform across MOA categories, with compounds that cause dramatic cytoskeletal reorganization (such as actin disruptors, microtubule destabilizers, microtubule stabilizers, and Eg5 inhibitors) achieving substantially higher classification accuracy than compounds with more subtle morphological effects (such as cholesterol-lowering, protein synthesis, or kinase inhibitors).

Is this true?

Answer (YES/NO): NO